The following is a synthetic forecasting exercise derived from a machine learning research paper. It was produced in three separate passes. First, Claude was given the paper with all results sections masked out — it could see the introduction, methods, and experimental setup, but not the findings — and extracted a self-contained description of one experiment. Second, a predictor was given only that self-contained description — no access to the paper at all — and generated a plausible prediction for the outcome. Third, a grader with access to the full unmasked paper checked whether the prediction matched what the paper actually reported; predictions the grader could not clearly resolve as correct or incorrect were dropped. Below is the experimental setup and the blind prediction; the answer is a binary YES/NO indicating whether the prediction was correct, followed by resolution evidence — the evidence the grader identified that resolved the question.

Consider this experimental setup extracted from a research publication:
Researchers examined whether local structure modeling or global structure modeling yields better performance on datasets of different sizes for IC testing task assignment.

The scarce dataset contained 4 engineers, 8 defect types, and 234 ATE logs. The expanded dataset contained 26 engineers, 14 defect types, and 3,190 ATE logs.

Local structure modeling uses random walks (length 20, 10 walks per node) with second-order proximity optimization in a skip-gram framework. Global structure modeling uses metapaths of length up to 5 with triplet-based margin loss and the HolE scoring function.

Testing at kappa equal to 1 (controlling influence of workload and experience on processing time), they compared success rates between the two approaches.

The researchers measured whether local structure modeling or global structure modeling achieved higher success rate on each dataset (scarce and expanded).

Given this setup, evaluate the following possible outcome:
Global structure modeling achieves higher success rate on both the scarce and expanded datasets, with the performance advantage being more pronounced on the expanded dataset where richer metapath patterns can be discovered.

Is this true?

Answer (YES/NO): NO